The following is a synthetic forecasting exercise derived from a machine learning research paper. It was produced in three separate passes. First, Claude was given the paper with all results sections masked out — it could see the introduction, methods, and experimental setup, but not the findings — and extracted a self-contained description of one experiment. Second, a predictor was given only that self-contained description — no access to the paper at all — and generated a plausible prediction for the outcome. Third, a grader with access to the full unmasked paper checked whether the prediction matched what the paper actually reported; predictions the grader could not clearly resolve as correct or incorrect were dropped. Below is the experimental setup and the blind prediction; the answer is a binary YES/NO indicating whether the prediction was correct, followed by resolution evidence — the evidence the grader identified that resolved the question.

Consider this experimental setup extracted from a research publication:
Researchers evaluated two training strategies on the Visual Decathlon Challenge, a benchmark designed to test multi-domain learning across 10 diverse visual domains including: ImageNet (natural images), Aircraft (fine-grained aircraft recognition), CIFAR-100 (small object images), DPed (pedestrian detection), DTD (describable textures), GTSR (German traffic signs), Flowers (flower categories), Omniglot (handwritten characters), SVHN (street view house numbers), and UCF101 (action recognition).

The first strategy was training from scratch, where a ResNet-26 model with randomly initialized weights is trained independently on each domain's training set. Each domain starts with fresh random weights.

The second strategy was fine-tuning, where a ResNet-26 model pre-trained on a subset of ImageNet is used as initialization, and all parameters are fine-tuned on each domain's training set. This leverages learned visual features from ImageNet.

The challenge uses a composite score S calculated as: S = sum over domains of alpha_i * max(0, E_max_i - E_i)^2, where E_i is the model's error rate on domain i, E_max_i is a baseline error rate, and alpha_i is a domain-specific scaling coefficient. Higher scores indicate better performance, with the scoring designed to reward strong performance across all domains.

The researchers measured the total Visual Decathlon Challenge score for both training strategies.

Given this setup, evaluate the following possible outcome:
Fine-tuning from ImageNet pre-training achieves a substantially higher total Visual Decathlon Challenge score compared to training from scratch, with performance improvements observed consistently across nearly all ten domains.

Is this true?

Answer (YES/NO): YES